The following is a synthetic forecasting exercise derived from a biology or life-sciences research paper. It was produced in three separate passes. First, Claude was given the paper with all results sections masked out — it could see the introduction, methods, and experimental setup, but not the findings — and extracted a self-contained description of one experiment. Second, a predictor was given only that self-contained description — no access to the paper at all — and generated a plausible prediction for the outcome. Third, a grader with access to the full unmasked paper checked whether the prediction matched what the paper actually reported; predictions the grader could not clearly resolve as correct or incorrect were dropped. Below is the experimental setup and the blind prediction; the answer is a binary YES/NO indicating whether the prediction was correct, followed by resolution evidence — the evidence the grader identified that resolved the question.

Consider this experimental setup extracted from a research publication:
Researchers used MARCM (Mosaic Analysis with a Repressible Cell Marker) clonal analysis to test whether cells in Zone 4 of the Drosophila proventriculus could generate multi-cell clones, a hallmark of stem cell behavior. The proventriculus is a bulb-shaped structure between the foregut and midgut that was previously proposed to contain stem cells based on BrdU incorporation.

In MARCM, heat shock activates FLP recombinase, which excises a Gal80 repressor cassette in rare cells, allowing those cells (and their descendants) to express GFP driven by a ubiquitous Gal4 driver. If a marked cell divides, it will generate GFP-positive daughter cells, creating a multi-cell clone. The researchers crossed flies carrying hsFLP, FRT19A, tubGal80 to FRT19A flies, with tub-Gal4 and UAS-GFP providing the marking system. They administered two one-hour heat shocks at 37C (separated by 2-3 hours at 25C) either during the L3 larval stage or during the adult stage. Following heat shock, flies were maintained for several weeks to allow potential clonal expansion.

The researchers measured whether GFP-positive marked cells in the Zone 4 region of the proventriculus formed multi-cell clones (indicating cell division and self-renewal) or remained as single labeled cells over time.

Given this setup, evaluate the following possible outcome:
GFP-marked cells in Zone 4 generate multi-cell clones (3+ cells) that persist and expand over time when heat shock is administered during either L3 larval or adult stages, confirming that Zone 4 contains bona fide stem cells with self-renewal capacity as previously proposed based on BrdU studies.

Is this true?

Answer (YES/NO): NO